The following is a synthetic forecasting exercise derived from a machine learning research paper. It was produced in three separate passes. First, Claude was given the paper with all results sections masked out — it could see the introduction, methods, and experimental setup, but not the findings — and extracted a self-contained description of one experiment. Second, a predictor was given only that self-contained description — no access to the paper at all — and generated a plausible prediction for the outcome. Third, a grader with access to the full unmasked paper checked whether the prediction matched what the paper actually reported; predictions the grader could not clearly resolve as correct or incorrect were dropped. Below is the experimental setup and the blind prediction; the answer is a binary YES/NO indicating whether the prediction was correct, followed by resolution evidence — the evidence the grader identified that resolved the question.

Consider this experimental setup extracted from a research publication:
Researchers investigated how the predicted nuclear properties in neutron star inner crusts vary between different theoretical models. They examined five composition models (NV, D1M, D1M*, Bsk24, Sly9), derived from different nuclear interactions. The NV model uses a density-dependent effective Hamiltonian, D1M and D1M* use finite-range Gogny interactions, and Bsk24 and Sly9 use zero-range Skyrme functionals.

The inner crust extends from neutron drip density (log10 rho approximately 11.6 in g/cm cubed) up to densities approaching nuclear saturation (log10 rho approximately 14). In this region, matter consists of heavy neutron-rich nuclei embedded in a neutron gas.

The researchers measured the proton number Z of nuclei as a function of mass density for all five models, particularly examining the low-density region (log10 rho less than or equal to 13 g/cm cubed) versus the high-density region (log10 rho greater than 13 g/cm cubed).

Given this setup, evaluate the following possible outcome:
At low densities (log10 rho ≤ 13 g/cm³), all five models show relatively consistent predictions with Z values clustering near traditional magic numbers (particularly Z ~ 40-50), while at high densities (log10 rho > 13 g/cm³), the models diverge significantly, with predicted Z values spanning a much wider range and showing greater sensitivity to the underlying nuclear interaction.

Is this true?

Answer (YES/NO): YES